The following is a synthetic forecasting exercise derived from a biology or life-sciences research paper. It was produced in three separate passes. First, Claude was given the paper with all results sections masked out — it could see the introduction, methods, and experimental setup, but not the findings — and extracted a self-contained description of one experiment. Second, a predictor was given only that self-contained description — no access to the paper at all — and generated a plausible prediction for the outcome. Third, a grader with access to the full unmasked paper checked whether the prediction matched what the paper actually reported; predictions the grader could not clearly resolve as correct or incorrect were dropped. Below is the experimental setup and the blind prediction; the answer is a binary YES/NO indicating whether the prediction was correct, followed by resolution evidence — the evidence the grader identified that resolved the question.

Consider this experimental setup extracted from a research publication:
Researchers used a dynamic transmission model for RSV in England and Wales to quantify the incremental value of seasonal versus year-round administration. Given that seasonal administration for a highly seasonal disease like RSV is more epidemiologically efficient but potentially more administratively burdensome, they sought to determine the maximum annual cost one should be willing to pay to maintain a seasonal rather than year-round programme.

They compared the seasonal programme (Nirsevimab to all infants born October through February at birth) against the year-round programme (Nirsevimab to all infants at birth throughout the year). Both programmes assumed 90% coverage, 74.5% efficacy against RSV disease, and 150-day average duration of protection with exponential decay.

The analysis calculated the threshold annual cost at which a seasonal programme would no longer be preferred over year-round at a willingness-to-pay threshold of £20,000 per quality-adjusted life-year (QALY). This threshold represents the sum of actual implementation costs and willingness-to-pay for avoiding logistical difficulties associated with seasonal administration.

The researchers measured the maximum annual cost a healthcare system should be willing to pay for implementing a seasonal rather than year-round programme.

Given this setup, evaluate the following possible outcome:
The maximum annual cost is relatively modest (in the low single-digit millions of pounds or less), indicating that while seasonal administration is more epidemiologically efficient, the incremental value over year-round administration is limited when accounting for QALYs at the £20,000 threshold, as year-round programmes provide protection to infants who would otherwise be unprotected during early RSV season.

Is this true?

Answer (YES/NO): YES